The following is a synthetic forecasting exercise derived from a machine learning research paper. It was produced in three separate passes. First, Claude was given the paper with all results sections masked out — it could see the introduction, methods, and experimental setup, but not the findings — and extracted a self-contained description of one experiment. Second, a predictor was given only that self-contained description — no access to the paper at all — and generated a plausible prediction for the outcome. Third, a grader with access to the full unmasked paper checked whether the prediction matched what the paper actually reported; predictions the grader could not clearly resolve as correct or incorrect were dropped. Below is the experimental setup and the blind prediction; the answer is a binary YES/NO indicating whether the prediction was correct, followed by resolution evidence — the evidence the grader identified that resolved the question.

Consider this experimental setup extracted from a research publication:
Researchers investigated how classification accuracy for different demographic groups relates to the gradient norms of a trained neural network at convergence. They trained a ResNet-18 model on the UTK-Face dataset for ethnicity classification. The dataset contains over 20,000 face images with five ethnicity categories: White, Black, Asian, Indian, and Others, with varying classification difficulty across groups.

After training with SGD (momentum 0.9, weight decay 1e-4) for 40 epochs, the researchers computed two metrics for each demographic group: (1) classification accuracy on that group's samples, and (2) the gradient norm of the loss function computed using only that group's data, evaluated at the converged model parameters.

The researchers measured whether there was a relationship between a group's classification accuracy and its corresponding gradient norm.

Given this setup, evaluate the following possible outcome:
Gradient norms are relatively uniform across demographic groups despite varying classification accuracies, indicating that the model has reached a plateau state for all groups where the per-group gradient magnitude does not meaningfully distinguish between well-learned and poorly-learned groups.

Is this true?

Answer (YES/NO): NO